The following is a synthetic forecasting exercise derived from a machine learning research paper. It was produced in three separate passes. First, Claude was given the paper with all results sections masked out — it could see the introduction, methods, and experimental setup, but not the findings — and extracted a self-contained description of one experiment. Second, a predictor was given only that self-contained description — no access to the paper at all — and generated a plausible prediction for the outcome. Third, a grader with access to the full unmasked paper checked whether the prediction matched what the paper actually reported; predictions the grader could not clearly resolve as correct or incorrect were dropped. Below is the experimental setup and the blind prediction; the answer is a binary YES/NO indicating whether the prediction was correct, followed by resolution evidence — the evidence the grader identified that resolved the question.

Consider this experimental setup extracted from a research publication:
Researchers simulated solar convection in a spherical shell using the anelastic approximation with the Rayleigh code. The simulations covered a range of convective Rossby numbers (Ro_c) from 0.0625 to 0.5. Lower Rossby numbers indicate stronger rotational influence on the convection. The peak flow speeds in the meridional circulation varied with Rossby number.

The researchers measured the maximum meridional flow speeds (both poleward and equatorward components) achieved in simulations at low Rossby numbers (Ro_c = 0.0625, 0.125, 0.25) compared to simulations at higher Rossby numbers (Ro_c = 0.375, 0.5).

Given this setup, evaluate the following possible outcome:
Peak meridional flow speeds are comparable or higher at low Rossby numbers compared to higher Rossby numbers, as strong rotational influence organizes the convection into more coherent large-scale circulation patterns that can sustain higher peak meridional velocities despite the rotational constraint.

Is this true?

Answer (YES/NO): NO